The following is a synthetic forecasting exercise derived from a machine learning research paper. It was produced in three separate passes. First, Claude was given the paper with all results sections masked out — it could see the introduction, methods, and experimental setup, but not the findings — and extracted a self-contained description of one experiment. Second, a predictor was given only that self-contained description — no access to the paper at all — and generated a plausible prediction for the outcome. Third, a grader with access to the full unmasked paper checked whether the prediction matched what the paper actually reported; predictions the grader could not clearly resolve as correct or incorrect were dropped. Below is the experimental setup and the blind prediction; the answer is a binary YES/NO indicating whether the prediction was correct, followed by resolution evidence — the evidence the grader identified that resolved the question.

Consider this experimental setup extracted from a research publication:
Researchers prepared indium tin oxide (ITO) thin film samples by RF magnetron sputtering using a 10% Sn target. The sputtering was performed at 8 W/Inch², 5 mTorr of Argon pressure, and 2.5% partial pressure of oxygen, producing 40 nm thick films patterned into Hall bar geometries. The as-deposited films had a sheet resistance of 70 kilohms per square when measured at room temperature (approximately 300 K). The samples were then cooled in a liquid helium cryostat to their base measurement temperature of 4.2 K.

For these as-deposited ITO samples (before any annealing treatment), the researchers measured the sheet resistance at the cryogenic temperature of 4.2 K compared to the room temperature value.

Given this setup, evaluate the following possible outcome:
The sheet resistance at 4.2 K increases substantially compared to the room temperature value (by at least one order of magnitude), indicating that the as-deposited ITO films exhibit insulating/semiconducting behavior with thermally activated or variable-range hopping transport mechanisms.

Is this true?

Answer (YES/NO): NO